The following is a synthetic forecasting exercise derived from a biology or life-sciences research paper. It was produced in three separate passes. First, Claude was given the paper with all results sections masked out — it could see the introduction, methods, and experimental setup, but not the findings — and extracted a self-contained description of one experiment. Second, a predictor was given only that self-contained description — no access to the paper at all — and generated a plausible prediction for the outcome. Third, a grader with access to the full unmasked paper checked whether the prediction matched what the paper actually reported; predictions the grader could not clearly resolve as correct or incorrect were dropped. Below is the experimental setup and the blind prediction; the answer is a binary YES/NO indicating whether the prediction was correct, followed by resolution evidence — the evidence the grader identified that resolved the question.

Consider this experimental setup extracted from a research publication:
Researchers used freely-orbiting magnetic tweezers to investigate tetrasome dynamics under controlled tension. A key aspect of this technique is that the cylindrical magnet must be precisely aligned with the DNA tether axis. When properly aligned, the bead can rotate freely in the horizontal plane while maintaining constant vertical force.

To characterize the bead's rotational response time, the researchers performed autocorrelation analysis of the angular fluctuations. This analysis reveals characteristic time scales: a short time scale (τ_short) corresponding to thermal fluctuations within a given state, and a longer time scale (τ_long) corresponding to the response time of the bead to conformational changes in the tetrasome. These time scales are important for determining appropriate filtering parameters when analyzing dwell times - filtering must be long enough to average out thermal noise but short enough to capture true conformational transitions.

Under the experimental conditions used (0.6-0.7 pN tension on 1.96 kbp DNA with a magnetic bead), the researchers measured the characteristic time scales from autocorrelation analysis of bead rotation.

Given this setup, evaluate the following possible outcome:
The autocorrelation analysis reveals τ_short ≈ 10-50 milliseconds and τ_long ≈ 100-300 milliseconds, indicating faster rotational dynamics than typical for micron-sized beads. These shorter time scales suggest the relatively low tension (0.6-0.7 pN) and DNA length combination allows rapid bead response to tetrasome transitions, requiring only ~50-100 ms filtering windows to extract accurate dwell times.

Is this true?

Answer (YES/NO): NO